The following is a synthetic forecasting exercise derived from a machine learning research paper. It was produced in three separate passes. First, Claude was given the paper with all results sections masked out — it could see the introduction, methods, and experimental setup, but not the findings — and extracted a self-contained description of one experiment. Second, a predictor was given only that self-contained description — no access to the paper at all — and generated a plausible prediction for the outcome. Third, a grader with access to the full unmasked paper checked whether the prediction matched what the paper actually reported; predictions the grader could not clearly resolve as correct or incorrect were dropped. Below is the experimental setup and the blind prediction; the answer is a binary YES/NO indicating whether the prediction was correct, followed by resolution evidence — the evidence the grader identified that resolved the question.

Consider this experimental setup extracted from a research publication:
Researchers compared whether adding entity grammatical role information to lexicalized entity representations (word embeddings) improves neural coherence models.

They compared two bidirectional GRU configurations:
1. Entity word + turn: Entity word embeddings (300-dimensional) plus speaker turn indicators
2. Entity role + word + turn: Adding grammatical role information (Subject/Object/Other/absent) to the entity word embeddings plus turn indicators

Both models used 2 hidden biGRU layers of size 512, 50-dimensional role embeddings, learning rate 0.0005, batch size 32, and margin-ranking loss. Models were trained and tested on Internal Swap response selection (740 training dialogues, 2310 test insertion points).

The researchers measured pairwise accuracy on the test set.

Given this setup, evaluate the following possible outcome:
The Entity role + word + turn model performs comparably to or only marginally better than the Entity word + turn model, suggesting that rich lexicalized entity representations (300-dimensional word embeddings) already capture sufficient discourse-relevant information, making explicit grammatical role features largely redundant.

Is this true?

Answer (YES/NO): NO